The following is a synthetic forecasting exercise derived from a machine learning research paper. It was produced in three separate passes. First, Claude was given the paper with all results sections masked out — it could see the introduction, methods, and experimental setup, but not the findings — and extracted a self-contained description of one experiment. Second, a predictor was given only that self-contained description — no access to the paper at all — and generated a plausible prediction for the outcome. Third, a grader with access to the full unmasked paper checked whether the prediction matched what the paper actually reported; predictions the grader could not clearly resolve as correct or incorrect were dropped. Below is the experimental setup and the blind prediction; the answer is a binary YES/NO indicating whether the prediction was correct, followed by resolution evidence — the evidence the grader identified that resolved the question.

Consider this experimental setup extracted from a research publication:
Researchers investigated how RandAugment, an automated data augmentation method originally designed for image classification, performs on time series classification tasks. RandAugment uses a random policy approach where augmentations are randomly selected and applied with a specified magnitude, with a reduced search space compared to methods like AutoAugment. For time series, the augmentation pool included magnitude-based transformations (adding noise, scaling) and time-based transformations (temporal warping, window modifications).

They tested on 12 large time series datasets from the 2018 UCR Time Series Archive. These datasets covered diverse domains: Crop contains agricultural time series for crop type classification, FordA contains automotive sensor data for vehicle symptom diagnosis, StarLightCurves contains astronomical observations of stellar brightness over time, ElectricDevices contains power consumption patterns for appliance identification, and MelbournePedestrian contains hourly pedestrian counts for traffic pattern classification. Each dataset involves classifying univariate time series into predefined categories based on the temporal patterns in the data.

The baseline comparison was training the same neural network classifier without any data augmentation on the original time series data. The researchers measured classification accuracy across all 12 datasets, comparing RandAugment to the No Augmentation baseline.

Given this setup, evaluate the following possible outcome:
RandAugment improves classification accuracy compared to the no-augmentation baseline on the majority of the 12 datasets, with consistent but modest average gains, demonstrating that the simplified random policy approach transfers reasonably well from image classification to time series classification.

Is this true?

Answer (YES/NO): NO